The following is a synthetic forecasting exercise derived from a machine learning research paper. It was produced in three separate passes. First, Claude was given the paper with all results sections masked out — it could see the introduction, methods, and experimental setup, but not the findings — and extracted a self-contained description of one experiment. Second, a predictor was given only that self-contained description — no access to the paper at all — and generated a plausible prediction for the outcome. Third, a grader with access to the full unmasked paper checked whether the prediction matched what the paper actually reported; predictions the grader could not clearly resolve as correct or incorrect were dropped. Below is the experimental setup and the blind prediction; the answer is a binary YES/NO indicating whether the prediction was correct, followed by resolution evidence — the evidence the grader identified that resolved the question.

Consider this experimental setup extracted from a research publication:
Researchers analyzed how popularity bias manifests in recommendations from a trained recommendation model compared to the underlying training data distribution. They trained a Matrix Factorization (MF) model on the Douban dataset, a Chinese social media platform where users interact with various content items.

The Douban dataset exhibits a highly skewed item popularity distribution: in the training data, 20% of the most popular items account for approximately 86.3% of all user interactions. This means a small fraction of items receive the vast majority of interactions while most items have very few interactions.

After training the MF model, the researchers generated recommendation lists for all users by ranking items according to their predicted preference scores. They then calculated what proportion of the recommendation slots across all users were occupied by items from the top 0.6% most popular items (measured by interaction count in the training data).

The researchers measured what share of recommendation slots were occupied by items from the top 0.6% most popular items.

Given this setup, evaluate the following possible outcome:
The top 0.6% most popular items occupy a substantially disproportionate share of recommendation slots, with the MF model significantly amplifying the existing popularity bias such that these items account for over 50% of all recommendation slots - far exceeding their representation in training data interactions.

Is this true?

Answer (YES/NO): YES